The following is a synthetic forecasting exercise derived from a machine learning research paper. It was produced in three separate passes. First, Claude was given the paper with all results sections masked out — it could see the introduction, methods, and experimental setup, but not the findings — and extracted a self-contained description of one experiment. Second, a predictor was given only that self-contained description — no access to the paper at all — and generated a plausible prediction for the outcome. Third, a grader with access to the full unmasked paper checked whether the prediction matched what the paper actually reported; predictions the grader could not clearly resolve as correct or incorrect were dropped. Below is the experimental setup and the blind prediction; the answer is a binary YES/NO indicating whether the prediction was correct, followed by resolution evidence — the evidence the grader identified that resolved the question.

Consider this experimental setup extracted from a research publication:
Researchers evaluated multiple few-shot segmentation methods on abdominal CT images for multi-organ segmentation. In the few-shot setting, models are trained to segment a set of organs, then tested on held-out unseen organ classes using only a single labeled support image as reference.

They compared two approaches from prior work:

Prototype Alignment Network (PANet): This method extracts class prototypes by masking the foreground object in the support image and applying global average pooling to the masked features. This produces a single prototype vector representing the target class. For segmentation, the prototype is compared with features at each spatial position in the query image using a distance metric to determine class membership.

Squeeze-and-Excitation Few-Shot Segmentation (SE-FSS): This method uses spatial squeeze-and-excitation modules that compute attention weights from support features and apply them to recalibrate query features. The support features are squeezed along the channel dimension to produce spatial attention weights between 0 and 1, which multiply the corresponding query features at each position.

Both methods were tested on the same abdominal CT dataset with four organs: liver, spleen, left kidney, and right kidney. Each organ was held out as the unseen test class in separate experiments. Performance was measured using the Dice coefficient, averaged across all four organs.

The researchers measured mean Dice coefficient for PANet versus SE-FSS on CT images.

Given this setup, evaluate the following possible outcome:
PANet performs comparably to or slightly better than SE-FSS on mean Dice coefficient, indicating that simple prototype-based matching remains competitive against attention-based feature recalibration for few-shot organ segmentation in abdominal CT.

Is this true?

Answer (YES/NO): NO